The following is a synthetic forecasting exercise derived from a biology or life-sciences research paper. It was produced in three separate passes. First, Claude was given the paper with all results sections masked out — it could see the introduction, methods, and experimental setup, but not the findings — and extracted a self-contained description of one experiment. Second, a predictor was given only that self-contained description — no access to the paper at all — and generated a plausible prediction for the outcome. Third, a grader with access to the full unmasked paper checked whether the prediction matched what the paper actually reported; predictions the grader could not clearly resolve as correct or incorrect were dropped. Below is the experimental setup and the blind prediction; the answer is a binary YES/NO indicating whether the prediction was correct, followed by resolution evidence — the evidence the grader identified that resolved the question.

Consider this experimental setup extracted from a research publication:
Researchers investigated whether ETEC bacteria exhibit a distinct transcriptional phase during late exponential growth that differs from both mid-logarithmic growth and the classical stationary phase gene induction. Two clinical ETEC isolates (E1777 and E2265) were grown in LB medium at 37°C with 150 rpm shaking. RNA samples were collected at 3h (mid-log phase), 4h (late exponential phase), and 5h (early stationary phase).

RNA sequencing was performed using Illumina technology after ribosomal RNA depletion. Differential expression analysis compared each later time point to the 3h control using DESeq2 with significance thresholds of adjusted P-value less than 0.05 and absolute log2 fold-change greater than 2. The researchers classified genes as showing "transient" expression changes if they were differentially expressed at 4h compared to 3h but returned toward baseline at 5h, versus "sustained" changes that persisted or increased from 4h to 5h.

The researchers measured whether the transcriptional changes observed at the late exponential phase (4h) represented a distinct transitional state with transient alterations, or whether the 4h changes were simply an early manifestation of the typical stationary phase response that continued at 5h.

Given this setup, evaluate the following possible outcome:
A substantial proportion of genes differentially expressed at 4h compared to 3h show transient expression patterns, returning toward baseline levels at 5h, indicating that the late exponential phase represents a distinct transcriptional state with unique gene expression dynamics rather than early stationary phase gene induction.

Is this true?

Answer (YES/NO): NO